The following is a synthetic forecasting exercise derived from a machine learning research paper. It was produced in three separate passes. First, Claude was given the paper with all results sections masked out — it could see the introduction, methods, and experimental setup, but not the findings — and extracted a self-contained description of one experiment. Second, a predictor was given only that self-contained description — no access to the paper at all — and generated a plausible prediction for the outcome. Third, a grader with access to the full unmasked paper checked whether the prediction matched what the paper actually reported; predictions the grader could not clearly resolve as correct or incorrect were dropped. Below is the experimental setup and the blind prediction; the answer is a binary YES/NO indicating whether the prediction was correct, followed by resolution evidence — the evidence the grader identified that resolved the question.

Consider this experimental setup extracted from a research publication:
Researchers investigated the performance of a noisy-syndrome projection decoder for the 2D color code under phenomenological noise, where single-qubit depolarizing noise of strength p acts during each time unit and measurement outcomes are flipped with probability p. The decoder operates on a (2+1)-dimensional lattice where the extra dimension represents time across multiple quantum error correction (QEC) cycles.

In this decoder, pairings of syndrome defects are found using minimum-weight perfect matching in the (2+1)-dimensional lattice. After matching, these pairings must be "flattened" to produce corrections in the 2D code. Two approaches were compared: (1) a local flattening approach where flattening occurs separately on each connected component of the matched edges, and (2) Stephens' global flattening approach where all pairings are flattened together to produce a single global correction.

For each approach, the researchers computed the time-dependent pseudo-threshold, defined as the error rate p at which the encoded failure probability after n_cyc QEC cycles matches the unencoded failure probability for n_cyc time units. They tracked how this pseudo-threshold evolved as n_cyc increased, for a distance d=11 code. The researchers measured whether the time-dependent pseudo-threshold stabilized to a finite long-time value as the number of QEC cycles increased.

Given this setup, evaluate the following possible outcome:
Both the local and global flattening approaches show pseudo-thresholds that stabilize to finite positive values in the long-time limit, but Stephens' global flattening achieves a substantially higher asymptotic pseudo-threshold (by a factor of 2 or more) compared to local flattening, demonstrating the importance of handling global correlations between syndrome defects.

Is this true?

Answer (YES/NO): NO